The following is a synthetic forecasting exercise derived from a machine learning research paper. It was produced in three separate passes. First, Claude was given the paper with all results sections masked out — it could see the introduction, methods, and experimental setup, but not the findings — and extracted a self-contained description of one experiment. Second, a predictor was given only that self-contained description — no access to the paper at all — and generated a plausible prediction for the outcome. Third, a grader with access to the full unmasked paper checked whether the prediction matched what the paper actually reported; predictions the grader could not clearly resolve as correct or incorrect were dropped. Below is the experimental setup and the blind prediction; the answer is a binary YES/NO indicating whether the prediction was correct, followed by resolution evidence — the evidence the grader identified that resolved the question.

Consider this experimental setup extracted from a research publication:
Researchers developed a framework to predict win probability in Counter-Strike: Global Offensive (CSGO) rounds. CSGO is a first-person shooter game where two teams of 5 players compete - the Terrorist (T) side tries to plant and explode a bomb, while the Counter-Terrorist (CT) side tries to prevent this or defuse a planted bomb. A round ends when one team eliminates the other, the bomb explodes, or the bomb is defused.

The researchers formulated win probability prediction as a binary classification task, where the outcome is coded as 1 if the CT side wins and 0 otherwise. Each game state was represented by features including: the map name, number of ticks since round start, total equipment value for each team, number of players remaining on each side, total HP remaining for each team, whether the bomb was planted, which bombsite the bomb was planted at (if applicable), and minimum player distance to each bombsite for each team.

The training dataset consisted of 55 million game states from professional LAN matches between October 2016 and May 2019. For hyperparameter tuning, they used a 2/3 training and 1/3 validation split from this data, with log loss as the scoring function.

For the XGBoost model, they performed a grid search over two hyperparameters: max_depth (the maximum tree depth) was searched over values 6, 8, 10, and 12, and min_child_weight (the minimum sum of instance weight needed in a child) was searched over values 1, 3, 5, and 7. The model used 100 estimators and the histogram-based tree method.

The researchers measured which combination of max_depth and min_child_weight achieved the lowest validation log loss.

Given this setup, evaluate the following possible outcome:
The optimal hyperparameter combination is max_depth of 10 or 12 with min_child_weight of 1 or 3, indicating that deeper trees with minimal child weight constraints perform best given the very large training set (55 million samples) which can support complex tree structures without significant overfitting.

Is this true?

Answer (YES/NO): NO